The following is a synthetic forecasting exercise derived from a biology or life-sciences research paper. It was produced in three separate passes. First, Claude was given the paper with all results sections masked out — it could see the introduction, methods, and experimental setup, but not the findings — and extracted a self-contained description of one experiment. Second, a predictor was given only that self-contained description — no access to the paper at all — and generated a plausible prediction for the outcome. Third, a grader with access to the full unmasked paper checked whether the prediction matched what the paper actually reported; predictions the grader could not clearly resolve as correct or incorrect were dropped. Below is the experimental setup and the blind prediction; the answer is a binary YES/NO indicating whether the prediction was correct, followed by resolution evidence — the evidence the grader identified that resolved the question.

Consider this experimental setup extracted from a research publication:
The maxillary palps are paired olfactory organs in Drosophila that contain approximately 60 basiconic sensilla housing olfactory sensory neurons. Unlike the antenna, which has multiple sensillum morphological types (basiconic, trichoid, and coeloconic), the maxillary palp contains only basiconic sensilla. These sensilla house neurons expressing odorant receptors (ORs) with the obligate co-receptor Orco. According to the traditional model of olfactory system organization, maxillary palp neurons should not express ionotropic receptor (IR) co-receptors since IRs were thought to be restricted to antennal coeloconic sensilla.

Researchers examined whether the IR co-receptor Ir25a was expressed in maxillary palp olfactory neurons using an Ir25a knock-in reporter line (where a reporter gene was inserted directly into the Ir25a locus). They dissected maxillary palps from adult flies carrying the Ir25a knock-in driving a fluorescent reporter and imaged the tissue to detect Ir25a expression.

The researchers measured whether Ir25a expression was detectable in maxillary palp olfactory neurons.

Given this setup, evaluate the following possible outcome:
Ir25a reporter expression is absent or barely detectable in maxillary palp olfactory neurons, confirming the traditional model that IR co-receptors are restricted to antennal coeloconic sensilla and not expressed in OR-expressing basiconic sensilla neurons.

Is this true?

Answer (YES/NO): NO